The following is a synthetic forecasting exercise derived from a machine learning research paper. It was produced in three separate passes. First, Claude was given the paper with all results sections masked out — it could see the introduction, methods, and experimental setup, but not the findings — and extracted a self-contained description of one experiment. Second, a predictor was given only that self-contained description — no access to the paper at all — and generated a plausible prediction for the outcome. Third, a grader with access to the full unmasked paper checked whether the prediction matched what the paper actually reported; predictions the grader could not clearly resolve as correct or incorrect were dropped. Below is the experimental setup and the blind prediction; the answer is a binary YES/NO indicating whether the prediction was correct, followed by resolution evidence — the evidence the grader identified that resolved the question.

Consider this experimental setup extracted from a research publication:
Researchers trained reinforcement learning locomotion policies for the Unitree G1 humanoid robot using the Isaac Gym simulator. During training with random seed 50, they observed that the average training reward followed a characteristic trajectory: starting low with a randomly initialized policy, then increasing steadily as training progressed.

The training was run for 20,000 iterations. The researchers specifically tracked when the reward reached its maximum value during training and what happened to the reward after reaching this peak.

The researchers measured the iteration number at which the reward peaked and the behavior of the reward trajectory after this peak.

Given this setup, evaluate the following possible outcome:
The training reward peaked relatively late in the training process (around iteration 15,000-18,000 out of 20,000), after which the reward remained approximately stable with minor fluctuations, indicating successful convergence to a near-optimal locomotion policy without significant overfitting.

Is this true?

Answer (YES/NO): NO